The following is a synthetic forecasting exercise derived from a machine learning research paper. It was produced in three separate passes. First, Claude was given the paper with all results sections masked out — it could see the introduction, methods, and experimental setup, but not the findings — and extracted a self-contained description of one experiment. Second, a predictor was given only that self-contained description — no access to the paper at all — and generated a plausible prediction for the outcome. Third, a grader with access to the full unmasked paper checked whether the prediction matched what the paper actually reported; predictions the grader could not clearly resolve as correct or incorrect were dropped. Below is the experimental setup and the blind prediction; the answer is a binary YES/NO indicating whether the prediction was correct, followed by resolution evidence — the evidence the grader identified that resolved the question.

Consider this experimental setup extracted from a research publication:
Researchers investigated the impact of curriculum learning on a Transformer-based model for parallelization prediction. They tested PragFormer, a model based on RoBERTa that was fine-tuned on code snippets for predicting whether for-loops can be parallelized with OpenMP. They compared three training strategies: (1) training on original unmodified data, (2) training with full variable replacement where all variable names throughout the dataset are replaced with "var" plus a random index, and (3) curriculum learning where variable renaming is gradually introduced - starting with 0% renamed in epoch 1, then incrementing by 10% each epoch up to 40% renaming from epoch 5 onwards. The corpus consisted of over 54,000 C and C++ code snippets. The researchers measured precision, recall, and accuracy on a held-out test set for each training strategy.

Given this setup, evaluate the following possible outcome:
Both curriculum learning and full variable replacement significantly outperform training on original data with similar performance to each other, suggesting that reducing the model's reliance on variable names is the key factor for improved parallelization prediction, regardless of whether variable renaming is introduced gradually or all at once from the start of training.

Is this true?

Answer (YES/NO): NO